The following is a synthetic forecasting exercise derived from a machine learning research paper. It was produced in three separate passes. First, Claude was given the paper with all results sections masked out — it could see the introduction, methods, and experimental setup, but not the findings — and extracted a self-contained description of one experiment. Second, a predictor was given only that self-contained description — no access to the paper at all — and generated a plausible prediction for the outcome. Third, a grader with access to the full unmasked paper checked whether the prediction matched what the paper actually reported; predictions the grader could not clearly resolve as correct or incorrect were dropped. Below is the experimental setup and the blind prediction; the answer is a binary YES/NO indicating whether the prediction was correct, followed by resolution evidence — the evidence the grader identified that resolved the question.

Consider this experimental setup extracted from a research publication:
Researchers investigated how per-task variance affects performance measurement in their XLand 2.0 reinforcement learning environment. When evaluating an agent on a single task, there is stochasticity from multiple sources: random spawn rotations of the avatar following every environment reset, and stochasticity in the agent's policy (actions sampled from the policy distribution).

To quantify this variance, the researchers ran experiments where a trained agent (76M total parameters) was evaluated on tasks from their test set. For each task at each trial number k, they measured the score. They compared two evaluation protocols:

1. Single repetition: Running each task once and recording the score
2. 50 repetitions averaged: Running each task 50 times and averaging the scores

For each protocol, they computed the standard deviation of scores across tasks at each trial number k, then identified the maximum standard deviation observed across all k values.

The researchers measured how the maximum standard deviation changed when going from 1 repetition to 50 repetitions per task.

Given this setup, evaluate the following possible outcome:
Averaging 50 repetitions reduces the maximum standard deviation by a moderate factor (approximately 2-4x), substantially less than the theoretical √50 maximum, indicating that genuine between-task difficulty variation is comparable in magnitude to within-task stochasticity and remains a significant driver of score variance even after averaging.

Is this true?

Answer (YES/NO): NO